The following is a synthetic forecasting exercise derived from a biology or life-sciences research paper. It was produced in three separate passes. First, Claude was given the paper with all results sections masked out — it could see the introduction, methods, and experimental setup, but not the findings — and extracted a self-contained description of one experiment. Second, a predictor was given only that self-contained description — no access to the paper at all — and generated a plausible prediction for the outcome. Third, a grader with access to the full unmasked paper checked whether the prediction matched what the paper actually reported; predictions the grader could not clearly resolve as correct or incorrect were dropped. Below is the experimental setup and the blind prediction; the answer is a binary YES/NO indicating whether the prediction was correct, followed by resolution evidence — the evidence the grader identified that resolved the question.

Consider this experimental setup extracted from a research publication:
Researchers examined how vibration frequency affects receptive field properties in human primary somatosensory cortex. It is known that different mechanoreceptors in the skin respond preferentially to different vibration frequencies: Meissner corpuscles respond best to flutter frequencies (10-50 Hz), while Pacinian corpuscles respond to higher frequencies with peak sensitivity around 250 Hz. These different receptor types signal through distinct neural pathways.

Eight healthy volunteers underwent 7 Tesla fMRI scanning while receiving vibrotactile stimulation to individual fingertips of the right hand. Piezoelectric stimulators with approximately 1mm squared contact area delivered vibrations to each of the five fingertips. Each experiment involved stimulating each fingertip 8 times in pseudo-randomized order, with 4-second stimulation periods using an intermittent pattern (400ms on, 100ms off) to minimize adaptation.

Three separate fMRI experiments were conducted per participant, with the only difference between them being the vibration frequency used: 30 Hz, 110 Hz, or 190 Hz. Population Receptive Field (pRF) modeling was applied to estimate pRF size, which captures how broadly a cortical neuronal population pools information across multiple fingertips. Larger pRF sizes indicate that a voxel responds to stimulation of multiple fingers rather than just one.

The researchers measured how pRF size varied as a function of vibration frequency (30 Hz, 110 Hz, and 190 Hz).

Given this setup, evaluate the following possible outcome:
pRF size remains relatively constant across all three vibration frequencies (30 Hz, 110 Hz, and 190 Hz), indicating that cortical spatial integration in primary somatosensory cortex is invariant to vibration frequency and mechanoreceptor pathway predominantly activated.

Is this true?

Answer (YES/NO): NO